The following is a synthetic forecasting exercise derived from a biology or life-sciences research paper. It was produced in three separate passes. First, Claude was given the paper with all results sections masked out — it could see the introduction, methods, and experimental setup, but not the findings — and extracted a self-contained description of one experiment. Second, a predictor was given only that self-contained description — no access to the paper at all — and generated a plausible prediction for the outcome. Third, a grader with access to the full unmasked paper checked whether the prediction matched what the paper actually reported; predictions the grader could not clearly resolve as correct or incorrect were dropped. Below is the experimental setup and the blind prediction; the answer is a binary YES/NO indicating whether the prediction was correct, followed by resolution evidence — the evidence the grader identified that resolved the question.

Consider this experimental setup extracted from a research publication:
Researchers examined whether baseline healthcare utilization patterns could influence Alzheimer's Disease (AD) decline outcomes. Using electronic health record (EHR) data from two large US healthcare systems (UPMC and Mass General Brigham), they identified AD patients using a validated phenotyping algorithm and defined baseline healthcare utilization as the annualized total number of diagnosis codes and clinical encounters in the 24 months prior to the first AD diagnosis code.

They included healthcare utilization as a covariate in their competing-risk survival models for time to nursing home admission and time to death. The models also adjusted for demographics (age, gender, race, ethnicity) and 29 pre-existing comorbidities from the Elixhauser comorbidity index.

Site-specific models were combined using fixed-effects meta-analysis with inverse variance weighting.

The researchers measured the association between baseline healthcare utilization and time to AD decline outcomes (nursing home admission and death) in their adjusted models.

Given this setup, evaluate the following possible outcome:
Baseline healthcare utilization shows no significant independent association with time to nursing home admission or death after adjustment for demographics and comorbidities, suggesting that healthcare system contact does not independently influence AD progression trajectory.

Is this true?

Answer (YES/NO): NO